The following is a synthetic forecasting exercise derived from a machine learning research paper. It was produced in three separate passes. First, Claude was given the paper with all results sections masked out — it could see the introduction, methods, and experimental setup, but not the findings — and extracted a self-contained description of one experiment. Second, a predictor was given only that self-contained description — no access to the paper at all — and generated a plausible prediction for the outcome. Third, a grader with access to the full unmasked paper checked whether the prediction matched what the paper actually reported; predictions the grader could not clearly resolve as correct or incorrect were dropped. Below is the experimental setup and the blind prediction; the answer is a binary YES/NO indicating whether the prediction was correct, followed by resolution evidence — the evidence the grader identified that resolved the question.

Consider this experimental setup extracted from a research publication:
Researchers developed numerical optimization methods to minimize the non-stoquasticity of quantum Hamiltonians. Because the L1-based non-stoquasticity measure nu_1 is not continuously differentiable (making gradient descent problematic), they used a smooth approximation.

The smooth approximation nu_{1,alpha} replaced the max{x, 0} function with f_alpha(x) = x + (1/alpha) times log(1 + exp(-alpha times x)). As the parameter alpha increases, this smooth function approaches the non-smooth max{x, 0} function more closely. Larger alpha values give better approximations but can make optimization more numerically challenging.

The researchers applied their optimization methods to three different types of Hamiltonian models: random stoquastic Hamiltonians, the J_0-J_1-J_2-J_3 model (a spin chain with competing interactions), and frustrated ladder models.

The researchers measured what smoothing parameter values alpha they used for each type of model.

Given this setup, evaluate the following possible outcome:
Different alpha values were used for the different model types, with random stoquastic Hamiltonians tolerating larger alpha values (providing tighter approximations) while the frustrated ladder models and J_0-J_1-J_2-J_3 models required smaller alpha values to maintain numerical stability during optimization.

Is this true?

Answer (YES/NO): NO